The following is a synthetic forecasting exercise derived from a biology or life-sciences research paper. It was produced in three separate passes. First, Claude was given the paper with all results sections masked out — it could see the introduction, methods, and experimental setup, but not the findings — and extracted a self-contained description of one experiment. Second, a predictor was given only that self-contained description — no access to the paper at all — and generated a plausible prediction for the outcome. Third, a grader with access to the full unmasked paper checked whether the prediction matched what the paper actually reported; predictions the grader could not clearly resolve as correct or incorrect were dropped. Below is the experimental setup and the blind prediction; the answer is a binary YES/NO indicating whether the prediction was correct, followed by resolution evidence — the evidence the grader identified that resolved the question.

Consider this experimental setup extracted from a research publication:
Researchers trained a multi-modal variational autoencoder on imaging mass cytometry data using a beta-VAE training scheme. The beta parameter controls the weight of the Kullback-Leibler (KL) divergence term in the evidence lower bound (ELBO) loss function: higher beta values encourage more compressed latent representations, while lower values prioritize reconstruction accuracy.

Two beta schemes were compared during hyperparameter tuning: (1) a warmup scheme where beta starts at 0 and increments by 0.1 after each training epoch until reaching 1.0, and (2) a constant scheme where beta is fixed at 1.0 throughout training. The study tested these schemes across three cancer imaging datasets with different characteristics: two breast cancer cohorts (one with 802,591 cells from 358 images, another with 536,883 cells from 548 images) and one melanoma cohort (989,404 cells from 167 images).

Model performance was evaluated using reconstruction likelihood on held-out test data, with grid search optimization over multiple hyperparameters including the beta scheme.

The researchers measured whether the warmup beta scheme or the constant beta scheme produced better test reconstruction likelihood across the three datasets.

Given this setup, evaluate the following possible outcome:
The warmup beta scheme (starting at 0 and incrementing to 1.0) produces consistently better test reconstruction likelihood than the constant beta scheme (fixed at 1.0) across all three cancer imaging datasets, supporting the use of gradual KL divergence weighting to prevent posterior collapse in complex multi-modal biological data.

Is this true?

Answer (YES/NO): YES